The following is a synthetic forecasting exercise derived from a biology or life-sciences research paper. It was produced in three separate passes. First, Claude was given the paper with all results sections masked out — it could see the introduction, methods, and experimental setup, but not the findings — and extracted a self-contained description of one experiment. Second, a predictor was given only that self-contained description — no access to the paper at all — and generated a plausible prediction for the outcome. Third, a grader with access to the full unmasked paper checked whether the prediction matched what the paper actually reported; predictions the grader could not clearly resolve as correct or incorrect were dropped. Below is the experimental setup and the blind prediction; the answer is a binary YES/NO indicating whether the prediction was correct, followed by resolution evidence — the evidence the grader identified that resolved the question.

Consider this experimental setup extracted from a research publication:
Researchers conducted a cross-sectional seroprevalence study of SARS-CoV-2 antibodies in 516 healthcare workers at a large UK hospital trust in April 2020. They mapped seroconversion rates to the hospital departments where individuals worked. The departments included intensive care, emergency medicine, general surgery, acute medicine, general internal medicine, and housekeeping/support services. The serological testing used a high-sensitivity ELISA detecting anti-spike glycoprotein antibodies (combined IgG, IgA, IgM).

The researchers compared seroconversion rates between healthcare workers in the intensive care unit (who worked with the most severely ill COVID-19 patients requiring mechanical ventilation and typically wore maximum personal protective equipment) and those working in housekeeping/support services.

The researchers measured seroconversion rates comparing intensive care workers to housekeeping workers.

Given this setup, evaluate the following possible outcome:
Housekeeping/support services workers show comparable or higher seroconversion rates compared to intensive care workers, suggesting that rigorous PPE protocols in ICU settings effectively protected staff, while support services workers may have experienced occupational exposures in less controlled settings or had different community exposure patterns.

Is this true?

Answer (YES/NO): YES